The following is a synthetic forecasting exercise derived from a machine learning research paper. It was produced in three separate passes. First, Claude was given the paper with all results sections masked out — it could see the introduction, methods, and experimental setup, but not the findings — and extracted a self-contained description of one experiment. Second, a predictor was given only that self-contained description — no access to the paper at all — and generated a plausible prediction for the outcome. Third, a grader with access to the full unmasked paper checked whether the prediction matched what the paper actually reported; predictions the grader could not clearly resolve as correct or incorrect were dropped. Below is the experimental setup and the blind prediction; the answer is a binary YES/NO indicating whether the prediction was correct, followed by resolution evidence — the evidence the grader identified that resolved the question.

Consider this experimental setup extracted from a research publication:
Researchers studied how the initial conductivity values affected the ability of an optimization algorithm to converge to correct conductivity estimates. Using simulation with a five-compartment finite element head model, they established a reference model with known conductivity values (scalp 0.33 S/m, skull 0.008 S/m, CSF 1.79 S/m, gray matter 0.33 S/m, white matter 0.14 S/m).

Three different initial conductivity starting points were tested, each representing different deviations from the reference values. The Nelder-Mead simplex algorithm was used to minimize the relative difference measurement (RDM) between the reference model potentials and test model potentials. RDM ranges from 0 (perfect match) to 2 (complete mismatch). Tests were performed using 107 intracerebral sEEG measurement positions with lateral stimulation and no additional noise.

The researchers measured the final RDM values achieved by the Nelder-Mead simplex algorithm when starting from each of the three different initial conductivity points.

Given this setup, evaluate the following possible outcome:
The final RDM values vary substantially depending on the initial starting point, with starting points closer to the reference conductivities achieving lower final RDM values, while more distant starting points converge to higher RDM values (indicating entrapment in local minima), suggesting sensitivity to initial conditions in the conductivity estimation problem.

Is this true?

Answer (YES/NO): NO